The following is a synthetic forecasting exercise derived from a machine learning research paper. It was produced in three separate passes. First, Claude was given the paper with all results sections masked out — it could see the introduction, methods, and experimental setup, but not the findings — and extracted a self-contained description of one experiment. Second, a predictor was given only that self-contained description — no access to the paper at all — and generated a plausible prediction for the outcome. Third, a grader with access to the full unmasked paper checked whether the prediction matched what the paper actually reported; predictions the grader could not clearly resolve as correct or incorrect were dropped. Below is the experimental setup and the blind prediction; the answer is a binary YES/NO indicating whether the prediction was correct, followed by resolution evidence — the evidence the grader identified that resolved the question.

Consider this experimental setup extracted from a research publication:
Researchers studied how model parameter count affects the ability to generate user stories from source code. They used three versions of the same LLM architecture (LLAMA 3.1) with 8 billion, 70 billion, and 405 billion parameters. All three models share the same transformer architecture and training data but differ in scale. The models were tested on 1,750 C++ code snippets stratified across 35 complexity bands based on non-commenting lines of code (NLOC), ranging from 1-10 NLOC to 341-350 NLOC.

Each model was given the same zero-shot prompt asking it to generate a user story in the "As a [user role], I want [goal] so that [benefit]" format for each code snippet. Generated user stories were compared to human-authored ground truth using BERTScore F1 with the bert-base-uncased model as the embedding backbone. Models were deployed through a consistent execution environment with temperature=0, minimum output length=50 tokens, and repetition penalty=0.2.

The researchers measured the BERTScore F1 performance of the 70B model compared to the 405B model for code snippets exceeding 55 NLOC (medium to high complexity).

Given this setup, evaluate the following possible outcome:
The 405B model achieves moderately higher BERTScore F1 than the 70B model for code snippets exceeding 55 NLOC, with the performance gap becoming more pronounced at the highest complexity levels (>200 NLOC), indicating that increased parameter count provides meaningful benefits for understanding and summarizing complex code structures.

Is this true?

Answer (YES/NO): NO